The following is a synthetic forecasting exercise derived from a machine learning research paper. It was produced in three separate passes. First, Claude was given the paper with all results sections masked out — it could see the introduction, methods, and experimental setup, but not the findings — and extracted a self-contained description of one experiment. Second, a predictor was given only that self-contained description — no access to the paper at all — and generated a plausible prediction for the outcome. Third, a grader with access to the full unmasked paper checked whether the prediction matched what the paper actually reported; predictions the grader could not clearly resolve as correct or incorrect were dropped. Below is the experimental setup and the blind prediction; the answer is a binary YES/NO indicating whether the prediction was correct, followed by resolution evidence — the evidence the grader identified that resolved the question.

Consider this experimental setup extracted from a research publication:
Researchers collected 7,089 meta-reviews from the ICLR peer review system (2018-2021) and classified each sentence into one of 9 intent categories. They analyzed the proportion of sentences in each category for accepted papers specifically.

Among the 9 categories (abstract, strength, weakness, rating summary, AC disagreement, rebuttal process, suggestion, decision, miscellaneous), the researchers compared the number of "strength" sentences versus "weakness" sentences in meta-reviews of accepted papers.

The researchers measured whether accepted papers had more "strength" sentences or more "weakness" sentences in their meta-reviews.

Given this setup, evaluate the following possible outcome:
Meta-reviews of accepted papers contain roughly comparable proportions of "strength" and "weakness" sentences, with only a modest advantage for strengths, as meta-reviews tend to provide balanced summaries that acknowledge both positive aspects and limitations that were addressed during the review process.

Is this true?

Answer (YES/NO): NO